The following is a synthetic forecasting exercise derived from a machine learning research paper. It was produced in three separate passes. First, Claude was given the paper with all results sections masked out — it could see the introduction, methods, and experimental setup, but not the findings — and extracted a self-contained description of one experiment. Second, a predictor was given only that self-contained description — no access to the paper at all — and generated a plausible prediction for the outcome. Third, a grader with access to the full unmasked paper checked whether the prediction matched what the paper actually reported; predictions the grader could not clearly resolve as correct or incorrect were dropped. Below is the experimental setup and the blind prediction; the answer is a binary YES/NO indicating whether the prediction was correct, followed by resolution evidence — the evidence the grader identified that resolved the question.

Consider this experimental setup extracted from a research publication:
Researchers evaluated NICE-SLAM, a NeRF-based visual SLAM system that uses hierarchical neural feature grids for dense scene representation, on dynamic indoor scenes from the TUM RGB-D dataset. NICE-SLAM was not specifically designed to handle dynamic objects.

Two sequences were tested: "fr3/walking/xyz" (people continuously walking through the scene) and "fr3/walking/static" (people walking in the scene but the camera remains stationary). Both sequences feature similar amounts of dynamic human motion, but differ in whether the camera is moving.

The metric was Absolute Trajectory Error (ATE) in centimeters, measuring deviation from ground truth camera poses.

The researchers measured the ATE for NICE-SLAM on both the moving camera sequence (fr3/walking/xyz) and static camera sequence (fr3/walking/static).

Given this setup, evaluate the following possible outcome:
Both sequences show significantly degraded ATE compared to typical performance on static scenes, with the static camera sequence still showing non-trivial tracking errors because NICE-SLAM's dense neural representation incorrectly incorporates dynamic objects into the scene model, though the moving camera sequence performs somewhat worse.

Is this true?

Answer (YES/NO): NO